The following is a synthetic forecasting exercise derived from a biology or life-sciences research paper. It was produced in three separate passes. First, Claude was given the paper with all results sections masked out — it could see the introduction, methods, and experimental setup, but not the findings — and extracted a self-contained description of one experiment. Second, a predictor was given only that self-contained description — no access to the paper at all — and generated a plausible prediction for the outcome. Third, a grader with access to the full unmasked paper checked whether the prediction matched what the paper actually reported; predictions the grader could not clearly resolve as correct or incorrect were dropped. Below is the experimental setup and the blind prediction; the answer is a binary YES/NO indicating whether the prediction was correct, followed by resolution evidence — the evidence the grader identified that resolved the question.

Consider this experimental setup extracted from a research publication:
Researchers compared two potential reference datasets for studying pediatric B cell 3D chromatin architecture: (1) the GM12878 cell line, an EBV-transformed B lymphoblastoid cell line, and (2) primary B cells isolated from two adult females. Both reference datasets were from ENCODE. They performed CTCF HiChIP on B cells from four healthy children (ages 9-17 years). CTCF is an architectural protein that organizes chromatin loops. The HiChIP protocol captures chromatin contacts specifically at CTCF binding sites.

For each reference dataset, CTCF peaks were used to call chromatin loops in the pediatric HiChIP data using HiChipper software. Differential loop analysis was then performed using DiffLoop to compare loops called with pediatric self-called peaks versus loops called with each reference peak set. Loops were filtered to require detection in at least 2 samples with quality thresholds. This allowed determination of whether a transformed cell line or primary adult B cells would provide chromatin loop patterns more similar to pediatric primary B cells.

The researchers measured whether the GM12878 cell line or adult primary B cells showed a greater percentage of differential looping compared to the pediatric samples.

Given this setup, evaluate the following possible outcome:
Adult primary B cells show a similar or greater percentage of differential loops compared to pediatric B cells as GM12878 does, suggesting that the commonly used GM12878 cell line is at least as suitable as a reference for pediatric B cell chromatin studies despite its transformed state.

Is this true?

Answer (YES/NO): NO